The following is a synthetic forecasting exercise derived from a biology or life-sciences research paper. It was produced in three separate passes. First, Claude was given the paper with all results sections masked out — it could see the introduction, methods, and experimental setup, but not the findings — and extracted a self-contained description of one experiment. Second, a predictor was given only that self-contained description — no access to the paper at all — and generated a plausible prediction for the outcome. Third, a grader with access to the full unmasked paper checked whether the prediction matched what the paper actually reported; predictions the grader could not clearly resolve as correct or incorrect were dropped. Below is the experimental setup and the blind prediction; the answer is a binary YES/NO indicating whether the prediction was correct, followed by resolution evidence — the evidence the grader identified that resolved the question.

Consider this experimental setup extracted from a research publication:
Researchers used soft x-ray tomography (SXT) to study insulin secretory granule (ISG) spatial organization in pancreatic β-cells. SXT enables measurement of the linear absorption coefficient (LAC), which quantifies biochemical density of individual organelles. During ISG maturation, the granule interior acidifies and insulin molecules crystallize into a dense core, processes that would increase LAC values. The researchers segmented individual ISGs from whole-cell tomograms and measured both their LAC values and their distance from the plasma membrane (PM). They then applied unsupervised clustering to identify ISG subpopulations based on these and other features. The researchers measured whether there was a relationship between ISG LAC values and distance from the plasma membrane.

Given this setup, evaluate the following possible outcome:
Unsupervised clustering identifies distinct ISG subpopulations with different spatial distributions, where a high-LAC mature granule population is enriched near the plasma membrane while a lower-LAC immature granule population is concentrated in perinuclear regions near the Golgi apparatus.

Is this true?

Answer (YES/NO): NO